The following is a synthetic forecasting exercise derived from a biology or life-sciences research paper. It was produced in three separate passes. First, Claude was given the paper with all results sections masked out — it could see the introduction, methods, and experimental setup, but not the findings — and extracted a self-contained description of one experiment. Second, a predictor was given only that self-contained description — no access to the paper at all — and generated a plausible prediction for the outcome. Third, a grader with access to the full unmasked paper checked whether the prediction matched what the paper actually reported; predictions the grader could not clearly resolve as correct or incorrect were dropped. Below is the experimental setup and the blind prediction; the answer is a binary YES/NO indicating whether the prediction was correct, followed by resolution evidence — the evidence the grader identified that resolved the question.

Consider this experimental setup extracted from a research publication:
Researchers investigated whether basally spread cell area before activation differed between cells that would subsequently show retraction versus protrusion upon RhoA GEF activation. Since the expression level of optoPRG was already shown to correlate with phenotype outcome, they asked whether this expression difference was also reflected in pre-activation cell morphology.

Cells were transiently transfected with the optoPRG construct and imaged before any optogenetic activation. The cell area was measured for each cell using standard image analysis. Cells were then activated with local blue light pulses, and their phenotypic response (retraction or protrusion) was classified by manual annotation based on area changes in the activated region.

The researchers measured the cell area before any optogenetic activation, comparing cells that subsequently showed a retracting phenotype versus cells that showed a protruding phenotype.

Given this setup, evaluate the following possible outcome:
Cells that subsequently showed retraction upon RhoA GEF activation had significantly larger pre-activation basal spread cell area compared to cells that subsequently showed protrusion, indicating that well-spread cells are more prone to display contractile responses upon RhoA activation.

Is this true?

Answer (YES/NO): NO